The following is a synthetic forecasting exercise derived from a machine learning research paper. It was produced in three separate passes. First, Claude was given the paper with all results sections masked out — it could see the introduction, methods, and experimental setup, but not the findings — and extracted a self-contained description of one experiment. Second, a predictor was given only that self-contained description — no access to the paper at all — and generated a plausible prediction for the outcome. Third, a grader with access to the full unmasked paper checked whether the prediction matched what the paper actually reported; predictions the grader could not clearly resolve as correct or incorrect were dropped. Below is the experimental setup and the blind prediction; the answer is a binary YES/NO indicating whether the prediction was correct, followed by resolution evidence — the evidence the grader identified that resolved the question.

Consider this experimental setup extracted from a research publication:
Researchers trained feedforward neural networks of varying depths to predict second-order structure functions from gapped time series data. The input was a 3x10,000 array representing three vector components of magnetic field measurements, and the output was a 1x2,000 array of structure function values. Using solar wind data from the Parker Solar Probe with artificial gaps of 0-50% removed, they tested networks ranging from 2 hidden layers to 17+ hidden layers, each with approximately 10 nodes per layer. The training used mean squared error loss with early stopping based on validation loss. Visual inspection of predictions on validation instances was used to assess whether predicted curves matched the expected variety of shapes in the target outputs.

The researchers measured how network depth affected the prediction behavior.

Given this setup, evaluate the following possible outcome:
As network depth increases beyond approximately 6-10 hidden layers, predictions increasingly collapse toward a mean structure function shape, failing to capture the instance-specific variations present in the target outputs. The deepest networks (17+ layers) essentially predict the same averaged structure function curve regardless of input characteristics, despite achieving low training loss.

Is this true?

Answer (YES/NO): NO